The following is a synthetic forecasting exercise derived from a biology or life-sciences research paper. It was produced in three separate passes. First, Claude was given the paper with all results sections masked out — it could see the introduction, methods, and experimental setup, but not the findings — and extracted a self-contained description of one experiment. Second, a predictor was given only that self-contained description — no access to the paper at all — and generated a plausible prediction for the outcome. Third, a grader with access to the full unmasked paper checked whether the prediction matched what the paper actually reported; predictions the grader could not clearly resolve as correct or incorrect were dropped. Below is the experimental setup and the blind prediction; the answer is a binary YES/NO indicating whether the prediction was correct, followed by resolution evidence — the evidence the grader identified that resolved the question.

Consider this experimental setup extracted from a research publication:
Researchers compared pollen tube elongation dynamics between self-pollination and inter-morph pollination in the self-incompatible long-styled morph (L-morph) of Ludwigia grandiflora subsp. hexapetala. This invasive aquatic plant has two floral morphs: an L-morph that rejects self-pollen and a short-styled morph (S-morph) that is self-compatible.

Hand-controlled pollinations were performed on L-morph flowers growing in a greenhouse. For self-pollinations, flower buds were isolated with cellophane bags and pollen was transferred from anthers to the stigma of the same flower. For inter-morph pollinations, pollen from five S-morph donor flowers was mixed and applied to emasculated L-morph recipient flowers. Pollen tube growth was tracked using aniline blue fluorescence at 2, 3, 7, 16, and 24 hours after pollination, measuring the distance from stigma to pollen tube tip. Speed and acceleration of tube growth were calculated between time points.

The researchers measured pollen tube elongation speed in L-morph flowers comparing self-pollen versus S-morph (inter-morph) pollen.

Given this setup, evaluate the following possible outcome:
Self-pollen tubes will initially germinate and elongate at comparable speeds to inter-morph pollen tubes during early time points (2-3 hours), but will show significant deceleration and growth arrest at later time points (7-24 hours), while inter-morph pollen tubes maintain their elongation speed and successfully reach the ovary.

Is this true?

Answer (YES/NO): NO